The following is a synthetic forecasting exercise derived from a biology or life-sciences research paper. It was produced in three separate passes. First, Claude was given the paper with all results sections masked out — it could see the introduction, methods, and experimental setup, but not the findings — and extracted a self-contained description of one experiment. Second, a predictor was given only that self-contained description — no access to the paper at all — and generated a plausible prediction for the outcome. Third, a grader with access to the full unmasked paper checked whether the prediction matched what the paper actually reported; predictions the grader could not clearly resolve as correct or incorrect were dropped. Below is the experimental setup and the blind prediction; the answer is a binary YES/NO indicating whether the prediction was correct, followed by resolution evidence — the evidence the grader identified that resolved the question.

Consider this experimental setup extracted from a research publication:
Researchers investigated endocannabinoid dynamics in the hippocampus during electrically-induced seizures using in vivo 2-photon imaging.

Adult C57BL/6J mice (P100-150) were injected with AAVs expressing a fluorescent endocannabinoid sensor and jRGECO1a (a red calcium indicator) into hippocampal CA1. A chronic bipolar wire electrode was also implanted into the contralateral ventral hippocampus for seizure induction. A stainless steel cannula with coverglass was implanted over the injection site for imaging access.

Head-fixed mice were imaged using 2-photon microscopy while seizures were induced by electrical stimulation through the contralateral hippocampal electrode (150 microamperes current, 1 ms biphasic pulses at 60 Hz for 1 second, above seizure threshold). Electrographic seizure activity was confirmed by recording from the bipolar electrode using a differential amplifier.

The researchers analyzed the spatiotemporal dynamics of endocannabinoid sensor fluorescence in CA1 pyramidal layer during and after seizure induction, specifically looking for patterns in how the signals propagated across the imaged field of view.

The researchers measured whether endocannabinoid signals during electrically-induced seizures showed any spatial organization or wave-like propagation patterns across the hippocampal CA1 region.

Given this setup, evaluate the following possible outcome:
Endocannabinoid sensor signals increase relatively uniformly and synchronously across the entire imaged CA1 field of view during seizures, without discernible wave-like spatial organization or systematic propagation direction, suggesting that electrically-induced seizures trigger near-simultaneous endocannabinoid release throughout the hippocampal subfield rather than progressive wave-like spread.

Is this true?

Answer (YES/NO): NO